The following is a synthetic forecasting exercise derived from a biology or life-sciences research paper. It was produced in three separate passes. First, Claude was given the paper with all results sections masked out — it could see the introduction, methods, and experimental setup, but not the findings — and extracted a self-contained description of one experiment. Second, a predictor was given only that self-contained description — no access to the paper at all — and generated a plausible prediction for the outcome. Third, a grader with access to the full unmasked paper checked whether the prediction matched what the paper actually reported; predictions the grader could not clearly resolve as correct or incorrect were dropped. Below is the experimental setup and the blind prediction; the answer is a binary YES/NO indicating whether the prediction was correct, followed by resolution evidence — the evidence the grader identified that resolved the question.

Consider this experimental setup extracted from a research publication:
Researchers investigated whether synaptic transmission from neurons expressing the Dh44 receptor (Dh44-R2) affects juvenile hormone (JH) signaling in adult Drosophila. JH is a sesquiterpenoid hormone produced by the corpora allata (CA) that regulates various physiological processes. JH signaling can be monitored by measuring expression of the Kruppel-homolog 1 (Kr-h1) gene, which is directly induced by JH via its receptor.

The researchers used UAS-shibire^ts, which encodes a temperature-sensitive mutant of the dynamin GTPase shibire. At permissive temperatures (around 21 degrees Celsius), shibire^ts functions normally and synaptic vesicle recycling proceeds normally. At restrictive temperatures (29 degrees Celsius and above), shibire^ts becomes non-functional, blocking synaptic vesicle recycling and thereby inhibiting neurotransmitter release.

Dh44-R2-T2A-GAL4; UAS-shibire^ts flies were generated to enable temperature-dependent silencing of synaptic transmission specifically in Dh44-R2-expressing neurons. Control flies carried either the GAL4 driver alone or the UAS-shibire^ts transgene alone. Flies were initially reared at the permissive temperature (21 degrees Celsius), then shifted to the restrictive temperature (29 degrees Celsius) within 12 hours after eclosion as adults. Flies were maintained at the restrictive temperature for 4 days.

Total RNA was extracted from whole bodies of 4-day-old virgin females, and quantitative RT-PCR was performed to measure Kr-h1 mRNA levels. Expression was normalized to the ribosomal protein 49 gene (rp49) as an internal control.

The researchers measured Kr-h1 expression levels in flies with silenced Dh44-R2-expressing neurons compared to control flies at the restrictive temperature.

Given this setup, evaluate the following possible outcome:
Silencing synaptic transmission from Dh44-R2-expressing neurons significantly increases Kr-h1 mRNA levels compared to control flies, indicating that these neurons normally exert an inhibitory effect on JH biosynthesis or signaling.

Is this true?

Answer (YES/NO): NO